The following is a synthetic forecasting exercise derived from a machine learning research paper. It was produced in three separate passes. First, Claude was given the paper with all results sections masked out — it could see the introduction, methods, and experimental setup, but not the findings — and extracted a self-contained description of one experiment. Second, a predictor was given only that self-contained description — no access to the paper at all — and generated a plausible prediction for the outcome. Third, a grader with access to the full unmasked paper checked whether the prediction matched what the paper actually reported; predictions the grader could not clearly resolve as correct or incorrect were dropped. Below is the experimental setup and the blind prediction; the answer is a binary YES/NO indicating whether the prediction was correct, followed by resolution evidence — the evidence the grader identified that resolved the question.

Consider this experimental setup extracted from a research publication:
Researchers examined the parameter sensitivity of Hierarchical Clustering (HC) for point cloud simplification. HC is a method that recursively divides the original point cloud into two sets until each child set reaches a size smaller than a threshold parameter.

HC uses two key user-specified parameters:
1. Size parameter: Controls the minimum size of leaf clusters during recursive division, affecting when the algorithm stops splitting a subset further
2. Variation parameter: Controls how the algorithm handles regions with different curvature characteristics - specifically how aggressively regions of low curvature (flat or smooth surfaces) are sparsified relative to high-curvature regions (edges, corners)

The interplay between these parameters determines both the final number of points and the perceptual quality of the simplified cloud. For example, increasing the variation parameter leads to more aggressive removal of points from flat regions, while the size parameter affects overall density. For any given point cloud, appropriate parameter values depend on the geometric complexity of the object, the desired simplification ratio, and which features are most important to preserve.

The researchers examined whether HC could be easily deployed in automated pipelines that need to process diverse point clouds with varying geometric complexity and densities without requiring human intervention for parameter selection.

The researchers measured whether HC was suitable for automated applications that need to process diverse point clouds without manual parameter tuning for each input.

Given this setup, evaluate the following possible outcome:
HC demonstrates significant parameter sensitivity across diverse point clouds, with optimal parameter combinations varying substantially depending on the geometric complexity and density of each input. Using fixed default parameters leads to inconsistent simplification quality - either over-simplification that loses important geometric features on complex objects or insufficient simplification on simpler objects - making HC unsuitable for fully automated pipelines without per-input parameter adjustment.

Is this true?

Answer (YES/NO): NO